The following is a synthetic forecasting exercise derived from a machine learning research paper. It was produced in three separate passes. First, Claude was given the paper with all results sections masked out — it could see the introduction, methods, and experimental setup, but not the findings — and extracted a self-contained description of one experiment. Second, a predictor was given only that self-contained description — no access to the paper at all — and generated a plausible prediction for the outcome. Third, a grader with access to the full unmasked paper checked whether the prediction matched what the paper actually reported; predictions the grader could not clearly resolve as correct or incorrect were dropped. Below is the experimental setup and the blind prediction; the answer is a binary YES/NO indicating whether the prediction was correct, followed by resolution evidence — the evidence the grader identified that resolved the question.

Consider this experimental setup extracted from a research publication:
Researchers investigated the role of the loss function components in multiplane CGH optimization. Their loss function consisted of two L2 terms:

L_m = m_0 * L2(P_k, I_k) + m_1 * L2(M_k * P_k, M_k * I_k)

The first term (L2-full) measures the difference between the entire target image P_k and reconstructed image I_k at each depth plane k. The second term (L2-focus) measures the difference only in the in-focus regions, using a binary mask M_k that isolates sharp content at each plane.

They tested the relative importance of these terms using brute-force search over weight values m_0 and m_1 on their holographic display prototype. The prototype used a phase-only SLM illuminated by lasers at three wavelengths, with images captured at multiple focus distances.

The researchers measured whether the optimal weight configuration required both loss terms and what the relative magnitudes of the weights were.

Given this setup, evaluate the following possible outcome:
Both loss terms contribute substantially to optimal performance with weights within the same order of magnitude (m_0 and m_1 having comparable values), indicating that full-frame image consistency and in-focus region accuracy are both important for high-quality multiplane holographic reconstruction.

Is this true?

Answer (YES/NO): YES